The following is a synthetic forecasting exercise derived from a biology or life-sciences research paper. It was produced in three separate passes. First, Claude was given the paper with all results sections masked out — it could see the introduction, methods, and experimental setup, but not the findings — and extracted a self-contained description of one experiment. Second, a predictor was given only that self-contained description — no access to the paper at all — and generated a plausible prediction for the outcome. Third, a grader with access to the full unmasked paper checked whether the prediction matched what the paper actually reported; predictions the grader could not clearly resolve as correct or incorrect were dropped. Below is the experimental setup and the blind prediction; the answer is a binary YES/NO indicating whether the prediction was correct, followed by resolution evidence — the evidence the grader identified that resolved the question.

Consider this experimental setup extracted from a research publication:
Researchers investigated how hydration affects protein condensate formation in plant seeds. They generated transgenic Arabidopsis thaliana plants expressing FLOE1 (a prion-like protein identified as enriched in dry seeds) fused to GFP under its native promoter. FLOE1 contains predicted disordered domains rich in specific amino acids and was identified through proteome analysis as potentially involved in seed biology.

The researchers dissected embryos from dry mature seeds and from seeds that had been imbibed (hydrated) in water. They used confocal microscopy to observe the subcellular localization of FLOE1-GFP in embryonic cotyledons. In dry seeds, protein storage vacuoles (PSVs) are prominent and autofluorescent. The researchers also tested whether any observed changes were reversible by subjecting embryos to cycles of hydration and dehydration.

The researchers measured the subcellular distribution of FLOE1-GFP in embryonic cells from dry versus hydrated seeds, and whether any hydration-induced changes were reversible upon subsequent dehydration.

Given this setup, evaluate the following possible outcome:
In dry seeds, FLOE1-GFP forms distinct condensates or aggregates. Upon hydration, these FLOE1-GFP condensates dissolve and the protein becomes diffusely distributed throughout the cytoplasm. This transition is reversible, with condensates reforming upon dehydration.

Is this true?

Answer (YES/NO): NO